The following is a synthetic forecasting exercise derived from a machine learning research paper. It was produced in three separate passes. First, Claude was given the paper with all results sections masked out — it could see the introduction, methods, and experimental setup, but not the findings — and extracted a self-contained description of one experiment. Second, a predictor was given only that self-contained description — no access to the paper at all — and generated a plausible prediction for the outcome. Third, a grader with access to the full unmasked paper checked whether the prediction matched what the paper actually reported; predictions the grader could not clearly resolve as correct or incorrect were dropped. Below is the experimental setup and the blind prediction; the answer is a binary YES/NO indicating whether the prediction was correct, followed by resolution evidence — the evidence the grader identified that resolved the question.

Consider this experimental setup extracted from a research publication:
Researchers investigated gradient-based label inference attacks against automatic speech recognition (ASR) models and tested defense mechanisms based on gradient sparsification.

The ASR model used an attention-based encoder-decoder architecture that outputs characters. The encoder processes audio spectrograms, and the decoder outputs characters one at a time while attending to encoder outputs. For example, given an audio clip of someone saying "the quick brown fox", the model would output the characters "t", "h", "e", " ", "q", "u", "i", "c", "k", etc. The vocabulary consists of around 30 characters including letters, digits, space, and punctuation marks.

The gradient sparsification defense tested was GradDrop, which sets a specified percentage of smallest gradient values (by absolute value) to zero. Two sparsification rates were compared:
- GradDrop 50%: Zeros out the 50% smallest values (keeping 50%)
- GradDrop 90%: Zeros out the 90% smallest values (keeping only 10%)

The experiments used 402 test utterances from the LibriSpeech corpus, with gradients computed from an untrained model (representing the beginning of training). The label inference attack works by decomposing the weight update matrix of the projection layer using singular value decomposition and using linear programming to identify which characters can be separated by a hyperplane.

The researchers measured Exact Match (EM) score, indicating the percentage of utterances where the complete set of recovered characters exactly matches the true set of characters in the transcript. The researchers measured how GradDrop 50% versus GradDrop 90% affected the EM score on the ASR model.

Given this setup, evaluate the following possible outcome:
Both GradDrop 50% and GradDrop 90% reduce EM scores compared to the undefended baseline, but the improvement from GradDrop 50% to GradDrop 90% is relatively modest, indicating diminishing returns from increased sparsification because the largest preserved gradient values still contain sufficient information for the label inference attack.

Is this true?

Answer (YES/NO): YES